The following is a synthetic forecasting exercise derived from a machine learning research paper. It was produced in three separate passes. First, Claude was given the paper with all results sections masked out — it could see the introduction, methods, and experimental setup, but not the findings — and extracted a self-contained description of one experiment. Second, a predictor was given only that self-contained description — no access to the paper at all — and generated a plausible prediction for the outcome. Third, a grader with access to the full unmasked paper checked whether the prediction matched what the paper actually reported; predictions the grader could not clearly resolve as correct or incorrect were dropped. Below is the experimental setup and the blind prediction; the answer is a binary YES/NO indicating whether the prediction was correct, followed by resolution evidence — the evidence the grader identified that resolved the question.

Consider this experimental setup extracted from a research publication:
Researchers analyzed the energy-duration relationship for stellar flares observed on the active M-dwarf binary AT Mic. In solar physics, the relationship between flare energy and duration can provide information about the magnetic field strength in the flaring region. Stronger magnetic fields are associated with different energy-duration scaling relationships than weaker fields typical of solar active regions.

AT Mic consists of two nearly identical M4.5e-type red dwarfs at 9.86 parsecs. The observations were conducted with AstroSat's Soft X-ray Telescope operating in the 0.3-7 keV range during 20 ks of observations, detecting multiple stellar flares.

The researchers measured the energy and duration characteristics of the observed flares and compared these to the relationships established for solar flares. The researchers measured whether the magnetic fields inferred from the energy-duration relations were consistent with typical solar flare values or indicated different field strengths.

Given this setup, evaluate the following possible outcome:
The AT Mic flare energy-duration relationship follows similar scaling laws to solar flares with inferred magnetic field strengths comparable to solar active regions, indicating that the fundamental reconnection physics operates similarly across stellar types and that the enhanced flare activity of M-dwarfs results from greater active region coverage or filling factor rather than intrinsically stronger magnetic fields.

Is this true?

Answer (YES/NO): NO